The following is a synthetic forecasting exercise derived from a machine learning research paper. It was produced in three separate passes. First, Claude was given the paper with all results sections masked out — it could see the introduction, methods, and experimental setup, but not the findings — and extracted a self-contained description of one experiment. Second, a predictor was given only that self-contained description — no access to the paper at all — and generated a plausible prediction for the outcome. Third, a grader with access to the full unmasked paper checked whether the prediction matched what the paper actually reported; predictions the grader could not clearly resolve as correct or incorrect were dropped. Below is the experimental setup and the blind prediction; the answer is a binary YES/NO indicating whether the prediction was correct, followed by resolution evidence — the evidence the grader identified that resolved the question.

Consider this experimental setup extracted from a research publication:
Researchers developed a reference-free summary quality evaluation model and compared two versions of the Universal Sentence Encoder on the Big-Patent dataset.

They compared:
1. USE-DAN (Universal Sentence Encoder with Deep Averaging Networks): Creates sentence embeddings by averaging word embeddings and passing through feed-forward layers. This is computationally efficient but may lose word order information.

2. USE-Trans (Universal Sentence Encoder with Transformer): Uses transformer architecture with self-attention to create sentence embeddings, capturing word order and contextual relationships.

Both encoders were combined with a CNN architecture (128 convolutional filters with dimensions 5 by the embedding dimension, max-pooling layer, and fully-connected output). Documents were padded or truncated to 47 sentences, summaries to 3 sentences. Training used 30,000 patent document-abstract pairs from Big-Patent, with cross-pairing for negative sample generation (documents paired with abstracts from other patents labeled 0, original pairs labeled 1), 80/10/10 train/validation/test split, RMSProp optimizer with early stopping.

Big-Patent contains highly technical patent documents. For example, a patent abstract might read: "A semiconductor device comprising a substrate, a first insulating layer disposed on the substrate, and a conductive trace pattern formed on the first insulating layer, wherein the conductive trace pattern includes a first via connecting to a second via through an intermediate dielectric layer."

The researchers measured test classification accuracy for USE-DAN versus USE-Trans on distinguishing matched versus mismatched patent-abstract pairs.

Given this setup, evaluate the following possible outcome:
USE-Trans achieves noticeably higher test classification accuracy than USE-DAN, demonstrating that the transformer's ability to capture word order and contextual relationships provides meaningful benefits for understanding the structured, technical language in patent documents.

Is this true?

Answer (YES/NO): NO